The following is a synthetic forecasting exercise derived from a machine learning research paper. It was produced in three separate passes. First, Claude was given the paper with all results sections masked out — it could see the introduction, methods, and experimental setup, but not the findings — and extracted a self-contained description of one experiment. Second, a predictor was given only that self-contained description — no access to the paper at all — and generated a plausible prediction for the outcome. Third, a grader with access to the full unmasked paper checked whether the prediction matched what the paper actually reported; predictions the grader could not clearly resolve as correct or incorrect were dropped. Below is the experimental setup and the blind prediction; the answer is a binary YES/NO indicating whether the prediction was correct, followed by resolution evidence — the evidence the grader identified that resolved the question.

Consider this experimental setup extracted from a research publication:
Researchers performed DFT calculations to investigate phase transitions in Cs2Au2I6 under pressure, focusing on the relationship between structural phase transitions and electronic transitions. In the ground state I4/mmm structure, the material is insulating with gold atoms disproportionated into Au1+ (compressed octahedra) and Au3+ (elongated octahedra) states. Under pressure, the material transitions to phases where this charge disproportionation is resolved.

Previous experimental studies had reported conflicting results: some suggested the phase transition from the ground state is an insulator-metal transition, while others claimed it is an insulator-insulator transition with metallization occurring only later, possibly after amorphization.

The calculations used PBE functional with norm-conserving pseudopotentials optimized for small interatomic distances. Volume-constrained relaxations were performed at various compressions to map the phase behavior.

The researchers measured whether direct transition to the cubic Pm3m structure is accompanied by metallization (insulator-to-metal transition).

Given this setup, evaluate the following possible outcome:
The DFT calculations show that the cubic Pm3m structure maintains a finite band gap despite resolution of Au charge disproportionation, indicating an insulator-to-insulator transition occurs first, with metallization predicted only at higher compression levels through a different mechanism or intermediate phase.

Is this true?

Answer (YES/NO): NO